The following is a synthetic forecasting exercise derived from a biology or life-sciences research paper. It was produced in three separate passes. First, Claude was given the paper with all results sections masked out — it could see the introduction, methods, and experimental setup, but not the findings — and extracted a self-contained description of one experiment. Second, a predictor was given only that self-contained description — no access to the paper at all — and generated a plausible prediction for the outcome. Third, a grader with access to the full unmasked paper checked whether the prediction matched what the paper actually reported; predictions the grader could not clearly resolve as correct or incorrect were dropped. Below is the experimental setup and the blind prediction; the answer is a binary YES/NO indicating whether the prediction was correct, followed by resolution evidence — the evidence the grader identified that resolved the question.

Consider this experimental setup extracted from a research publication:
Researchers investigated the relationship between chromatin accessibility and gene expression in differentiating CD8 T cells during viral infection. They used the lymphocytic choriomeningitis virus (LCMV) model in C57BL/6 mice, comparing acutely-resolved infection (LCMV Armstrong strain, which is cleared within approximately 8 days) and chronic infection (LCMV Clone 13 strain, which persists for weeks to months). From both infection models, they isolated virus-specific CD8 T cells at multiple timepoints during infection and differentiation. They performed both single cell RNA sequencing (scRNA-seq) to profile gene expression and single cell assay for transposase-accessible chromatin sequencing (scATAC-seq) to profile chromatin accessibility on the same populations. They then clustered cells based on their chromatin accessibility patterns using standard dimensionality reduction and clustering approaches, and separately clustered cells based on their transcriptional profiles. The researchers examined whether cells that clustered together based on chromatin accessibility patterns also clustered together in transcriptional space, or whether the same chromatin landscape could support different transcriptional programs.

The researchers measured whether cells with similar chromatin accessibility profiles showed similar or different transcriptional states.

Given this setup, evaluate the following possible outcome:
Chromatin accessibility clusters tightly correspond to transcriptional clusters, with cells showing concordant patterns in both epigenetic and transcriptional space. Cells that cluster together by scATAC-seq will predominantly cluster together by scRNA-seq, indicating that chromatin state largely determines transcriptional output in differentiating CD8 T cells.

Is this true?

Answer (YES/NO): NO